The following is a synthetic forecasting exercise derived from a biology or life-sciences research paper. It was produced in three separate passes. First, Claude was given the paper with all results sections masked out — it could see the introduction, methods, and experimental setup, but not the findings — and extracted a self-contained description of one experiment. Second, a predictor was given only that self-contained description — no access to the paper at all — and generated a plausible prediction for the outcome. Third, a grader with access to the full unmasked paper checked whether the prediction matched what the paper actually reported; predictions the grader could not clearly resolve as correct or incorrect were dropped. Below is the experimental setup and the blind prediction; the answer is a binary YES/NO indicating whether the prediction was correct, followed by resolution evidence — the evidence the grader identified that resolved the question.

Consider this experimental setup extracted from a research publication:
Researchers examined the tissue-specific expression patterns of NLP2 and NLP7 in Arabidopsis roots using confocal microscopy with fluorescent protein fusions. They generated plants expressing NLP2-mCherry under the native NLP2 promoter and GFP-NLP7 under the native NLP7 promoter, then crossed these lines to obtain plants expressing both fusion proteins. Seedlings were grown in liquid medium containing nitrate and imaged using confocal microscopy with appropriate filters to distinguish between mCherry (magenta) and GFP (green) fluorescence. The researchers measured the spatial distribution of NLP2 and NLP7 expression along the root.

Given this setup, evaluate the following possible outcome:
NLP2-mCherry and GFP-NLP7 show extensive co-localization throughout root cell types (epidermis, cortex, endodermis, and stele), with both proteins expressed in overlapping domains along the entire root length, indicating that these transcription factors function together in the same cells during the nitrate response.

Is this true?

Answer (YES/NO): NO